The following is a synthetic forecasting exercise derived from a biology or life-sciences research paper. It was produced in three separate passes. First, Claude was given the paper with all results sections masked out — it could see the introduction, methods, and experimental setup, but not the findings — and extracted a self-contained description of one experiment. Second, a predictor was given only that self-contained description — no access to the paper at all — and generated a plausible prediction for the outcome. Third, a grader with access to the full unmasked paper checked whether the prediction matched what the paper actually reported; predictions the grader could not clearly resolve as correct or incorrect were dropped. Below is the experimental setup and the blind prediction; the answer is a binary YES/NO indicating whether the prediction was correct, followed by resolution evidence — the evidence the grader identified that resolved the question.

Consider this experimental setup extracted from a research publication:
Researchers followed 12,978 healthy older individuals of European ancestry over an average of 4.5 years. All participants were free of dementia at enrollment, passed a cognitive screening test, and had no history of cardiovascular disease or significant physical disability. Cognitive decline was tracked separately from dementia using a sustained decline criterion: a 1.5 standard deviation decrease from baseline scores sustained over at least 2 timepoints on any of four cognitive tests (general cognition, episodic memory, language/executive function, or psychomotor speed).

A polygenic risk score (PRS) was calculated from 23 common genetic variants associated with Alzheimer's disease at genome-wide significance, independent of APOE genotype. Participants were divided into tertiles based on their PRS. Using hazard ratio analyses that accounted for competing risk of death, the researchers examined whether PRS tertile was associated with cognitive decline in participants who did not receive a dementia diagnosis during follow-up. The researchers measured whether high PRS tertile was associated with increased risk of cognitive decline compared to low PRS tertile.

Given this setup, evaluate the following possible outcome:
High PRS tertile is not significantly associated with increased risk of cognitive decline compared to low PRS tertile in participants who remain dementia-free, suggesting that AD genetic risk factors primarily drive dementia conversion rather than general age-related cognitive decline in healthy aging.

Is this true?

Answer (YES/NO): YES